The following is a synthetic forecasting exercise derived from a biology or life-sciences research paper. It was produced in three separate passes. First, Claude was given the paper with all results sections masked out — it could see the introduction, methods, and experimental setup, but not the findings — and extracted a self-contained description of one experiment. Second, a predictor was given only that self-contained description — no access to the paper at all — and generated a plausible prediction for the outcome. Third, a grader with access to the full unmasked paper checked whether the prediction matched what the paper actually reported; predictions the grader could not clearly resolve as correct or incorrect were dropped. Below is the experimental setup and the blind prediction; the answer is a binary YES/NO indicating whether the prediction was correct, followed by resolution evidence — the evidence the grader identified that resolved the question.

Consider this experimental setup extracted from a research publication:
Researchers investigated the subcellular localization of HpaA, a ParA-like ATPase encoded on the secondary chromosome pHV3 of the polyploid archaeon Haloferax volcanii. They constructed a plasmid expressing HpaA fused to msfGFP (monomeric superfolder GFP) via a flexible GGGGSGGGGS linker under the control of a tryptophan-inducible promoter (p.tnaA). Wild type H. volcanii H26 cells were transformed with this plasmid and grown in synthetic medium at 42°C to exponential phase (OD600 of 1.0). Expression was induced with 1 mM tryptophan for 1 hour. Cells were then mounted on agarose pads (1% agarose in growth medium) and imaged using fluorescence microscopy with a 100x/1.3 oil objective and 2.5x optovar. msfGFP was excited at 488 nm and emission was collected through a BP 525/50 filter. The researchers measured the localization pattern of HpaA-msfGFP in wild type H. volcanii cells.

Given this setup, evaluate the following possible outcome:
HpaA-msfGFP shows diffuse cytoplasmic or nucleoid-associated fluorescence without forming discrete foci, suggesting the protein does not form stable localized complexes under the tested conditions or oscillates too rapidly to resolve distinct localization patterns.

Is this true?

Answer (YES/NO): NO